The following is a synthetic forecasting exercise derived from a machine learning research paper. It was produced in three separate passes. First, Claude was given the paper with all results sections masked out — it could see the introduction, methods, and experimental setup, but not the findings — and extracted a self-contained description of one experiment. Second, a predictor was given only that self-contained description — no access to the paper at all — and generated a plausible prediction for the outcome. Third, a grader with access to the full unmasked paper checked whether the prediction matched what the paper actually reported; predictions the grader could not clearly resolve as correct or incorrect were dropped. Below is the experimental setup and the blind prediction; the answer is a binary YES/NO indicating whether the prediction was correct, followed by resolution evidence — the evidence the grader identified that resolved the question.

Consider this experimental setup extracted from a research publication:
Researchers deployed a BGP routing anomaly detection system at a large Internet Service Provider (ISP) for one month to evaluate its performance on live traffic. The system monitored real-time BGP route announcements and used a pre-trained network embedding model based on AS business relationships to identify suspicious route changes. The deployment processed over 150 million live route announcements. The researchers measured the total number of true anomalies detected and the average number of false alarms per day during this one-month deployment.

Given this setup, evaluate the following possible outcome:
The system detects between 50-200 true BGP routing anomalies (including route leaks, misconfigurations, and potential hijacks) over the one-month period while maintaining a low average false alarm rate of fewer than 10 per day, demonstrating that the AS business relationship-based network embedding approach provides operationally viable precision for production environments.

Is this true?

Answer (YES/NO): NO